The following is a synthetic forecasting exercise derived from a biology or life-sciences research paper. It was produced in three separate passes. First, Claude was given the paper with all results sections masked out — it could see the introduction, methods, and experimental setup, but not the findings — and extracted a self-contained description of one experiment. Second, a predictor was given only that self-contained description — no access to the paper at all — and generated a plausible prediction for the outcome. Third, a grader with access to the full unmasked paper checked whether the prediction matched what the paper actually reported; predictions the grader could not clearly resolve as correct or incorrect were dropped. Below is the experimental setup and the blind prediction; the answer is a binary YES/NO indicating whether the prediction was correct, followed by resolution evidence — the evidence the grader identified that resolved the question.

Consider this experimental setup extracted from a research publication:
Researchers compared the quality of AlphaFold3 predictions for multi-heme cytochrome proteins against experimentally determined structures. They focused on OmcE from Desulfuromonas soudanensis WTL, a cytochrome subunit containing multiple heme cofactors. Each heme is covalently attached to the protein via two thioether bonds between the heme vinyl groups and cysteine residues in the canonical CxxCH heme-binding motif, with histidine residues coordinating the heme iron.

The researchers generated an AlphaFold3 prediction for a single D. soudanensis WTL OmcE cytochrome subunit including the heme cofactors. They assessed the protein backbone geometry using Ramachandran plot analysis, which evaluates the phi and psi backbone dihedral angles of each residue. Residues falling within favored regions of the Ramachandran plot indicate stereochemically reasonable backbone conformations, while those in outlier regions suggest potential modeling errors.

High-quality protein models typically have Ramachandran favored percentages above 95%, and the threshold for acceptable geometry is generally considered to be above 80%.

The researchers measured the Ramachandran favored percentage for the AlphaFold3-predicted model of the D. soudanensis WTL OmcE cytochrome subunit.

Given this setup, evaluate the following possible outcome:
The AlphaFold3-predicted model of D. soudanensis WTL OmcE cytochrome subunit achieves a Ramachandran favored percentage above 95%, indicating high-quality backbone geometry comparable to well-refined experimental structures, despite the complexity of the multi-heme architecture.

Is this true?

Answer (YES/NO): NO